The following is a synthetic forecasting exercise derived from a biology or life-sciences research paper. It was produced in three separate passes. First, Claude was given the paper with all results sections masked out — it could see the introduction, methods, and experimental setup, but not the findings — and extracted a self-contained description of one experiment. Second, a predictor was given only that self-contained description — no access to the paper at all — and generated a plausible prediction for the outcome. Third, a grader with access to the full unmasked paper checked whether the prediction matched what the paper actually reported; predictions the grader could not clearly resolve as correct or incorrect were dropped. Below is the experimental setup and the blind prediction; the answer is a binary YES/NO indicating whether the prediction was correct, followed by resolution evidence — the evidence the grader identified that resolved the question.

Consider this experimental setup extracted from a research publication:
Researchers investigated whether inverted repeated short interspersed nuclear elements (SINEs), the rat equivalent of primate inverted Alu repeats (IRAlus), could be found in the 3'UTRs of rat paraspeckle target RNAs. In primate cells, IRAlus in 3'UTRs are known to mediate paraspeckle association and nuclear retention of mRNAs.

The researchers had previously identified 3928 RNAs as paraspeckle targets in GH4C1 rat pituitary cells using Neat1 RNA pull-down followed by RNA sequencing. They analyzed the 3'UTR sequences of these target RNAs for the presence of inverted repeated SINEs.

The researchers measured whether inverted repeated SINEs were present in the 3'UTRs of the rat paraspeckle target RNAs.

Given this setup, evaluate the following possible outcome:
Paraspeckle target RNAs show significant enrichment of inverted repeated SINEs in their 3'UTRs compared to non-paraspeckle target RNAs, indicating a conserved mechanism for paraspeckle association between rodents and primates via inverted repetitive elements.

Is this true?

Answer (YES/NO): NO